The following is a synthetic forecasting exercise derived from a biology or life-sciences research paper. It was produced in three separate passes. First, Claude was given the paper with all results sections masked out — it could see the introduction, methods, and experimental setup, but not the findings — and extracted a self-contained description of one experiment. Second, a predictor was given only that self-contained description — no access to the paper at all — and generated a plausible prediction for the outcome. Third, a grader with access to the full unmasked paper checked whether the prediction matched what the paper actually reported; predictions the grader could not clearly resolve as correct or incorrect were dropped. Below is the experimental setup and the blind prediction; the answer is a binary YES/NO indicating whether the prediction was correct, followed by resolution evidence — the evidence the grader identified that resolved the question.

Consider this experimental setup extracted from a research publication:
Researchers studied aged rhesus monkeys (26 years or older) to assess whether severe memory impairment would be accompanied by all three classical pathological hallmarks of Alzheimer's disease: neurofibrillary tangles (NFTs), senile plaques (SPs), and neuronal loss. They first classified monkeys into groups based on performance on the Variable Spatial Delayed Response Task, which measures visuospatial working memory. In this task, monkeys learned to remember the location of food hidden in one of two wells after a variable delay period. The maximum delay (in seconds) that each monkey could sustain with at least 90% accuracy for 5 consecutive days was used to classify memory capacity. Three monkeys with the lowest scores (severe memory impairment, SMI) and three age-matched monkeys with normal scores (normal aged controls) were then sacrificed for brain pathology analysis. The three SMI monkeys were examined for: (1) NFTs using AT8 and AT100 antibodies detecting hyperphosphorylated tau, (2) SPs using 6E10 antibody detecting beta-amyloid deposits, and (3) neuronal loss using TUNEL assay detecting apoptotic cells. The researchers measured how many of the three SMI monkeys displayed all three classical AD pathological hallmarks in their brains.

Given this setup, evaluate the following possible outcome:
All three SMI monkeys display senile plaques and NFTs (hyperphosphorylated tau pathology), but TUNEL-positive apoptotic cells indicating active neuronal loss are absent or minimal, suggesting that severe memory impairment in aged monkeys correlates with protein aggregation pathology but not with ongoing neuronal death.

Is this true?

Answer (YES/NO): NO